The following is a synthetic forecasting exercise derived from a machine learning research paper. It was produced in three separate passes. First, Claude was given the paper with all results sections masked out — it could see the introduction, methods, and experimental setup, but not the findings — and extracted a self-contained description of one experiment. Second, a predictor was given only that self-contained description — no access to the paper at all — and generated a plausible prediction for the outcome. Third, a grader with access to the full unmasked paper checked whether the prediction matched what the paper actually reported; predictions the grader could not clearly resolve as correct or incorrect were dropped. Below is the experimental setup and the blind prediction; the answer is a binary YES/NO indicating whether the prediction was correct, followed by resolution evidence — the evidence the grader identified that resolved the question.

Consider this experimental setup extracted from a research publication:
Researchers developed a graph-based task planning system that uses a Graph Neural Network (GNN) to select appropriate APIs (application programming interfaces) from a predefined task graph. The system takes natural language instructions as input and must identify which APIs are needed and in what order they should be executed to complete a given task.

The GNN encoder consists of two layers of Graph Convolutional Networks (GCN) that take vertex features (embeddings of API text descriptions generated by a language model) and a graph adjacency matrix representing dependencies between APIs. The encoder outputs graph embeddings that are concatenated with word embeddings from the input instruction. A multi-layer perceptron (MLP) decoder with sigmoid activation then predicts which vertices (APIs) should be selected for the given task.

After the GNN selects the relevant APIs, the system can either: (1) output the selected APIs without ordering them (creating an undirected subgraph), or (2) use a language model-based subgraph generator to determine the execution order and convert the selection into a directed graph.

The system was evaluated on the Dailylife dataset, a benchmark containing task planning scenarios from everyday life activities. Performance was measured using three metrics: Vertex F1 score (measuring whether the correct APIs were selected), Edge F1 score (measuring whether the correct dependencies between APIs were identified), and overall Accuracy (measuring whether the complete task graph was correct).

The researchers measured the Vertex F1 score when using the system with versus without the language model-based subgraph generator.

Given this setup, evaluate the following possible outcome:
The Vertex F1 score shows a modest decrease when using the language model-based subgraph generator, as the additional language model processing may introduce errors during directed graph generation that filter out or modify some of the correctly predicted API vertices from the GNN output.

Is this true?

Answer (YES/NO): NO